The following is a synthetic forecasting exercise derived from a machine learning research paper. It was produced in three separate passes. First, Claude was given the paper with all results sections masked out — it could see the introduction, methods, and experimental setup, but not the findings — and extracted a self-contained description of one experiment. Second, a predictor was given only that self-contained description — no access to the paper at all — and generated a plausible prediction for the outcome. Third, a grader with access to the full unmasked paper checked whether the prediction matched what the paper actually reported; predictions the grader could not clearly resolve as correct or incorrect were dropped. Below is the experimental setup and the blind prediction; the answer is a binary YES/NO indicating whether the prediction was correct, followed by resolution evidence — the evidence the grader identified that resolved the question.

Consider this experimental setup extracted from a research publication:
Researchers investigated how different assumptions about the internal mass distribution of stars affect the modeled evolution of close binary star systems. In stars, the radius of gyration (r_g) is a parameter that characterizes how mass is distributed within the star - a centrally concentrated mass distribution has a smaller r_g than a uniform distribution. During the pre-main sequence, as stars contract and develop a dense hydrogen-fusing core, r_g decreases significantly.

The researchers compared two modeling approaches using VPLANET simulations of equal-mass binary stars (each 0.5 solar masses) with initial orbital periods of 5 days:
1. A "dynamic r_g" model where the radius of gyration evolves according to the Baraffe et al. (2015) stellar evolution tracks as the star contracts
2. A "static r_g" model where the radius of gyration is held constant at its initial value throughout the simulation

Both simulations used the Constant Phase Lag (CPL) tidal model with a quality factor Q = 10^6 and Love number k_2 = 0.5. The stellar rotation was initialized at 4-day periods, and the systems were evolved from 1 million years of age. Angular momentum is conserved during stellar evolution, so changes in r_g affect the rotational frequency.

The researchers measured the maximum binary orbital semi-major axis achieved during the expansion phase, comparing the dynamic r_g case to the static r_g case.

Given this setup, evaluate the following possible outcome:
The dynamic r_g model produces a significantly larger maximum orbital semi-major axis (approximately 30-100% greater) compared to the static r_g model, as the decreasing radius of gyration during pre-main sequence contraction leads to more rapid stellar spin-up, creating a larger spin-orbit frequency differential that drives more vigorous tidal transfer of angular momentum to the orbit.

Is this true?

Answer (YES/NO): NO